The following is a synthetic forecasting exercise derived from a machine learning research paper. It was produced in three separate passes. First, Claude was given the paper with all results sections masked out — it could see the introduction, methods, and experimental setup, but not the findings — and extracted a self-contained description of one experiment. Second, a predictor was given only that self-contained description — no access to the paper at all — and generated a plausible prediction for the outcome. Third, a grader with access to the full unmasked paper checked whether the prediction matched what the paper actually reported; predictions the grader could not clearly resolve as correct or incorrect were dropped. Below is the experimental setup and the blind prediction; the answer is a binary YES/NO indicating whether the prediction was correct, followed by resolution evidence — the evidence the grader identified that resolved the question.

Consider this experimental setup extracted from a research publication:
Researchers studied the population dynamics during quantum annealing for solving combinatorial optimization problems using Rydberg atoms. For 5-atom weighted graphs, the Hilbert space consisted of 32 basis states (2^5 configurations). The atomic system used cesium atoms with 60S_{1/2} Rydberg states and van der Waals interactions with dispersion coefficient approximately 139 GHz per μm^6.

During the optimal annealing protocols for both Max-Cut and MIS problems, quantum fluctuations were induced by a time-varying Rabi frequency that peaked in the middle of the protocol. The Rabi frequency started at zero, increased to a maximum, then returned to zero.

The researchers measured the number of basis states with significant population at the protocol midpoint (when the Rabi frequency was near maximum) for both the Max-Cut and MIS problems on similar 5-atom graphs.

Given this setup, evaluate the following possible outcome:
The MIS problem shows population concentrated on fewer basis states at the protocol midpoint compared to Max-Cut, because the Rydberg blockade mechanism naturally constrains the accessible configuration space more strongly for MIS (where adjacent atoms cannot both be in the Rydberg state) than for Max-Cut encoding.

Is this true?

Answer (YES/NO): YES